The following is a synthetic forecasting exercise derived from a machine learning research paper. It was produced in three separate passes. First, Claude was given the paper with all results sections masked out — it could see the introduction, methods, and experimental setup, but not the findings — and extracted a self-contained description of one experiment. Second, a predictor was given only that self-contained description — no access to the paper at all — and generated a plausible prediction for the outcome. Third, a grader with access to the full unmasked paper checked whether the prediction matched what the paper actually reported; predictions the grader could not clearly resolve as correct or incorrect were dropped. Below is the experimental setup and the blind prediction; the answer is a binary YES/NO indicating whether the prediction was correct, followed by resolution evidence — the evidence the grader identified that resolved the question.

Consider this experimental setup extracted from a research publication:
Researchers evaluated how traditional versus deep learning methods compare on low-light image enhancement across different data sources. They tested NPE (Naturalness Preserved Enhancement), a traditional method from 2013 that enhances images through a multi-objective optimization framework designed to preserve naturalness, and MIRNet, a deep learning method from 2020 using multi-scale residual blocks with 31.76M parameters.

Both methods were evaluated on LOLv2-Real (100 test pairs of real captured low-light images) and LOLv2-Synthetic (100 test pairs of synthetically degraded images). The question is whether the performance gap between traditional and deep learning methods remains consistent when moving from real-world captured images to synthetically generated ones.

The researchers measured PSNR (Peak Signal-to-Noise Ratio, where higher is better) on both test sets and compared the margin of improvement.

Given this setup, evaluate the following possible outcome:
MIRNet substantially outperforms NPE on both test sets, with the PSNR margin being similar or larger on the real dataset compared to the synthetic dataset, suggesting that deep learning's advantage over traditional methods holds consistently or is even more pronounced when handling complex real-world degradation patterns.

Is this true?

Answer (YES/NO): NO